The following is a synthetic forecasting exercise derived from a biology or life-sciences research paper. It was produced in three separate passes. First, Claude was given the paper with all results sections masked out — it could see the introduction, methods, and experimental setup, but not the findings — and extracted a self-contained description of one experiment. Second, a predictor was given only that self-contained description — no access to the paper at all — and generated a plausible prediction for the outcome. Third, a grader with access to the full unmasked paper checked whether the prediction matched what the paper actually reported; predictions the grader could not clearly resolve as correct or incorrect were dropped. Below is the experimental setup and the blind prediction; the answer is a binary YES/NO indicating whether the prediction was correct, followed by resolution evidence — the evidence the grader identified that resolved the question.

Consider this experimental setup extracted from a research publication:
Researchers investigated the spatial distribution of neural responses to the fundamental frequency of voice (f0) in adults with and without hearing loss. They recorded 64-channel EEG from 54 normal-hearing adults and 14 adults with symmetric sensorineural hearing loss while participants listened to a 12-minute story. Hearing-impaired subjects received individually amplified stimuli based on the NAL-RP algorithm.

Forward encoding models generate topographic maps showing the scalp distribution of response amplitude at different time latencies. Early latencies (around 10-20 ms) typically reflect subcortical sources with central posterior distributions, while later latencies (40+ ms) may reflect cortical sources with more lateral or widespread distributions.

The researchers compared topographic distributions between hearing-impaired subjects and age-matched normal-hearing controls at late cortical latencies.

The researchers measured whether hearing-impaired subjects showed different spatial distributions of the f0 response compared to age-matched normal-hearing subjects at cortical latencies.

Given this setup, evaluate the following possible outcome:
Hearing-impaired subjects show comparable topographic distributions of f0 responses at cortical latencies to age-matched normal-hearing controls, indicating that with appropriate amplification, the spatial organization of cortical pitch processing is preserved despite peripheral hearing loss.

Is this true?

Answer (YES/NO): NO